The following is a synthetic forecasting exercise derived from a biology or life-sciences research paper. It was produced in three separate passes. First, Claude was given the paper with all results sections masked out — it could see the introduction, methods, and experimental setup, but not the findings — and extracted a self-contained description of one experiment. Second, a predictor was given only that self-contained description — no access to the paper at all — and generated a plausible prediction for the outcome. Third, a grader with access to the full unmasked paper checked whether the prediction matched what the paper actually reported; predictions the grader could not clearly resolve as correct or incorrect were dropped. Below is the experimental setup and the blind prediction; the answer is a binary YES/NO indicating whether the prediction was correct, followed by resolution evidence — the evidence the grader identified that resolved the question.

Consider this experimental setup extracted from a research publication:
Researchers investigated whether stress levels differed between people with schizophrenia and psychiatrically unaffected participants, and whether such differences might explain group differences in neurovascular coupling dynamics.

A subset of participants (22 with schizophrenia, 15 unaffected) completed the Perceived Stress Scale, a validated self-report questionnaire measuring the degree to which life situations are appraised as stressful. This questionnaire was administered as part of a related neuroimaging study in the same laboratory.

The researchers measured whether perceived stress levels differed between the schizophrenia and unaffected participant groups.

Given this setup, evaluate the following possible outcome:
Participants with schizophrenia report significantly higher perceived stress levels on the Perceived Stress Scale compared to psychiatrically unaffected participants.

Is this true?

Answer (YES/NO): NO